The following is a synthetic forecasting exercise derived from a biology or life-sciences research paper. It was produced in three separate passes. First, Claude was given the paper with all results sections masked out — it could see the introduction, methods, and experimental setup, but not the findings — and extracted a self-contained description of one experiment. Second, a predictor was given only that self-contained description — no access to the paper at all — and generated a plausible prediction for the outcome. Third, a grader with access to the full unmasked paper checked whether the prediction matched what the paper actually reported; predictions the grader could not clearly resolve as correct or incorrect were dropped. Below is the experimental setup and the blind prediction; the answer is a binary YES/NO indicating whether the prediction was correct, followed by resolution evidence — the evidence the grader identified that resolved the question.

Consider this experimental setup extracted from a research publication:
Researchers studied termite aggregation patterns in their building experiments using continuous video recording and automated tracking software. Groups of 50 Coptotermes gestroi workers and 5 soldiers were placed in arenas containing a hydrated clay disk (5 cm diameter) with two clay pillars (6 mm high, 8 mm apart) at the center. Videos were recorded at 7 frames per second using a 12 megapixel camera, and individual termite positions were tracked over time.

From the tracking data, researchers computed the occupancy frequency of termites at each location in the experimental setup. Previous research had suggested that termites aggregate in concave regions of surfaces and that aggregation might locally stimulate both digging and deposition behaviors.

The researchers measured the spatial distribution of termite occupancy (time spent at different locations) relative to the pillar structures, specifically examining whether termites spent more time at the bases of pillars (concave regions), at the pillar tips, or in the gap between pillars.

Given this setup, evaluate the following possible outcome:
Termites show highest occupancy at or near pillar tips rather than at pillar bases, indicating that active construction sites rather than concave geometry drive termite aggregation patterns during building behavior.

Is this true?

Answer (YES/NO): NO